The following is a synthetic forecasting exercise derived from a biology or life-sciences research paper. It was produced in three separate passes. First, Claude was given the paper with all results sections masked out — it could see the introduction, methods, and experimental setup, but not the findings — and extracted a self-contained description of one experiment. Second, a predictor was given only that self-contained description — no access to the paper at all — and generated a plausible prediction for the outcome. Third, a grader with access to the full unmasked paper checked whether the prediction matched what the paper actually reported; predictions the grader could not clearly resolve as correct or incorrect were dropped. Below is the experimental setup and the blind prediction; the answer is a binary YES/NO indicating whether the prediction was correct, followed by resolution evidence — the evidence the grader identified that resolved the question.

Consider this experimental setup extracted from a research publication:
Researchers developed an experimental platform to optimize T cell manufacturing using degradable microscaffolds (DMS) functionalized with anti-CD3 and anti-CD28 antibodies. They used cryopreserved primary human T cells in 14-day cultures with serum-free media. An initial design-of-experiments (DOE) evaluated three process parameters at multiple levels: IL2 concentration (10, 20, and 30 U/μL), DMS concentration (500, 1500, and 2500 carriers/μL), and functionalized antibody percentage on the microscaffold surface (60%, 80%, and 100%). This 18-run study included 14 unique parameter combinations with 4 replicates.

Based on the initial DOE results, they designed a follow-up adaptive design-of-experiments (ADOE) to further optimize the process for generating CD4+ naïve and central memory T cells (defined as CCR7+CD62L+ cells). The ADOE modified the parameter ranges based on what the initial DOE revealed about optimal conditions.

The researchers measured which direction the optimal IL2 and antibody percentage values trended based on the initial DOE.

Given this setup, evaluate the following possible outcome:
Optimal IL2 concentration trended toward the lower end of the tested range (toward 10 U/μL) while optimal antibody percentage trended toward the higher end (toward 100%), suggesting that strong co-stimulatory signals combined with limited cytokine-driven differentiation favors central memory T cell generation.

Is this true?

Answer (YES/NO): NO